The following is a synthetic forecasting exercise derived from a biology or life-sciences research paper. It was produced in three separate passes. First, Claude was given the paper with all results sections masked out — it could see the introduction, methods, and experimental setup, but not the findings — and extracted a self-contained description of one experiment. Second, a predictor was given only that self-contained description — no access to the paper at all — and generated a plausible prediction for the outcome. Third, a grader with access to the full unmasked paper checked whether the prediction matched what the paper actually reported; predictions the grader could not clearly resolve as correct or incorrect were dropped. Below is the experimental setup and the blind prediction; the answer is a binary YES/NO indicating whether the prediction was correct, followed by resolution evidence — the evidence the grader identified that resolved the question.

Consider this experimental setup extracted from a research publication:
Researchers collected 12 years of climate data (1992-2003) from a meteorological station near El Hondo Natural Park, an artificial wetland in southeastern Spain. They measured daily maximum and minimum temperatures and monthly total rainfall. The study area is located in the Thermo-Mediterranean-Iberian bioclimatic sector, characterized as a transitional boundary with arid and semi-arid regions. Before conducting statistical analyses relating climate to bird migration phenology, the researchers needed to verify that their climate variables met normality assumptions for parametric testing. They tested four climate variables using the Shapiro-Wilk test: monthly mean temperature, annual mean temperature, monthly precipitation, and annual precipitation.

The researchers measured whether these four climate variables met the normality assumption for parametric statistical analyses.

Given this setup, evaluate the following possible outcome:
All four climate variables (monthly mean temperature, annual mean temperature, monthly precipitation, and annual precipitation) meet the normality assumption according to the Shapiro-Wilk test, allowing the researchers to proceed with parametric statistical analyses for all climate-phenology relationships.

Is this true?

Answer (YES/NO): YES